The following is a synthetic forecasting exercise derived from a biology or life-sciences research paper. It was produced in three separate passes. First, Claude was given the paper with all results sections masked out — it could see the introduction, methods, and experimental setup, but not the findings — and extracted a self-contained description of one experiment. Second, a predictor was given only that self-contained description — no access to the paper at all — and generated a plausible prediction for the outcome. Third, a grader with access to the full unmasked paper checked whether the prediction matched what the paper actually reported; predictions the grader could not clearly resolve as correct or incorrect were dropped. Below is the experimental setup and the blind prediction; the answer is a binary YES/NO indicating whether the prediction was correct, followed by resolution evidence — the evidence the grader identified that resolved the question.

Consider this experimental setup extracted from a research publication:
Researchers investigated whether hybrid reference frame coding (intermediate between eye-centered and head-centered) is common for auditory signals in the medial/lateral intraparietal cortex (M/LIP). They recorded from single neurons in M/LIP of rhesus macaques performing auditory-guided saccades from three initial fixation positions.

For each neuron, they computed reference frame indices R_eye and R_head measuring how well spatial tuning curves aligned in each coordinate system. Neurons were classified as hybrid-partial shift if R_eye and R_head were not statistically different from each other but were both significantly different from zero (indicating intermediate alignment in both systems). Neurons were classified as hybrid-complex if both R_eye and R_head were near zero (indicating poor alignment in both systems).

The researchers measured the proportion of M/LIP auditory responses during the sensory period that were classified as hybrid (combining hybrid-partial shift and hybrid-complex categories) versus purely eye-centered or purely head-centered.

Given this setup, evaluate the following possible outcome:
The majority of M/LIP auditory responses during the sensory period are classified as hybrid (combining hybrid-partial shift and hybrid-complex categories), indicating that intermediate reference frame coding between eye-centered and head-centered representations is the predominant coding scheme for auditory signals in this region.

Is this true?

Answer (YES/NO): YES